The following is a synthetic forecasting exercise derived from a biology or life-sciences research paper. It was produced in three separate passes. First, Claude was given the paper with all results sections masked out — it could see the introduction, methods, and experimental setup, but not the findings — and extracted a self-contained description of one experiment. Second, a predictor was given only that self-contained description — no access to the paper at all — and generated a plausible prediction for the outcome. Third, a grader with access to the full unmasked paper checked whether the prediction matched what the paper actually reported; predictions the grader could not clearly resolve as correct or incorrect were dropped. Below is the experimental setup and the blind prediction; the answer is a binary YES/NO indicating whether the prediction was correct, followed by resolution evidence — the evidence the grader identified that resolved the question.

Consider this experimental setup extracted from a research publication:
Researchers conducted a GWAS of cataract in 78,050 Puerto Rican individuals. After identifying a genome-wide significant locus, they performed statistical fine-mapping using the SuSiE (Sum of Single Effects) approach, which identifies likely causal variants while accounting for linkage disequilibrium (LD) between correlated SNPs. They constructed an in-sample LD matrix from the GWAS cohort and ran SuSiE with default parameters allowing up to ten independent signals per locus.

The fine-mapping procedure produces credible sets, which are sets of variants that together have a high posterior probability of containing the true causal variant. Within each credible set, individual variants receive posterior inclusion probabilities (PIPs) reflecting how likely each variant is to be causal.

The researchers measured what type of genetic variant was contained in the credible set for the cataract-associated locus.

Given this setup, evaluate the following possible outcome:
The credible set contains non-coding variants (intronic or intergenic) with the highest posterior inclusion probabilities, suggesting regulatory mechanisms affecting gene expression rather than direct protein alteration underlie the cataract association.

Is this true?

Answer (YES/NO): NO